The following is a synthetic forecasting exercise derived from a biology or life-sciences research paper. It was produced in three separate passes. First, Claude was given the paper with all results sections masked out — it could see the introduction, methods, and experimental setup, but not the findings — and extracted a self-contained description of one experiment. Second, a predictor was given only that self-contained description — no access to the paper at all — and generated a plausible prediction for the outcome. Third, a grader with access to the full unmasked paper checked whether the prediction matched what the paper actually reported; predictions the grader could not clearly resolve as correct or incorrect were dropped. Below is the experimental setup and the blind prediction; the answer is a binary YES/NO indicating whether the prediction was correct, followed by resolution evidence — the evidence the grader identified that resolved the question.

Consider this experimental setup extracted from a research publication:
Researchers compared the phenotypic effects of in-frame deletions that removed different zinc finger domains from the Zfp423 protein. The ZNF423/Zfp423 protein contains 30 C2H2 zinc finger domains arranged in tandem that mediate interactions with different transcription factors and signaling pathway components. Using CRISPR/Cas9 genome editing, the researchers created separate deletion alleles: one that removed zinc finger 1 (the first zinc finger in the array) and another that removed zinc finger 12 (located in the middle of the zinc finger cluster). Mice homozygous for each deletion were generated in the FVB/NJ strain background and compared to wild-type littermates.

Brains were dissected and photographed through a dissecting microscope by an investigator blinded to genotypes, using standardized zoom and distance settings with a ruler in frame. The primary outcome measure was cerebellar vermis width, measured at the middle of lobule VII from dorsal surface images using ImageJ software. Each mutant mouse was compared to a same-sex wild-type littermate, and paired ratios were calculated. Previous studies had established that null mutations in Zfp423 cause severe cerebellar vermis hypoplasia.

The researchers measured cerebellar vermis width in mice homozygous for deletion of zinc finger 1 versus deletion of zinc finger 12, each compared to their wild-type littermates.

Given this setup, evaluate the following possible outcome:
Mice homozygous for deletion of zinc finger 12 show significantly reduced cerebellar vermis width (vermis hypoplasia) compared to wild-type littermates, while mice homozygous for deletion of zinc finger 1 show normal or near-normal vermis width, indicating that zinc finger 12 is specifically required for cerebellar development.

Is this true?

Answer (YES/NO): NO